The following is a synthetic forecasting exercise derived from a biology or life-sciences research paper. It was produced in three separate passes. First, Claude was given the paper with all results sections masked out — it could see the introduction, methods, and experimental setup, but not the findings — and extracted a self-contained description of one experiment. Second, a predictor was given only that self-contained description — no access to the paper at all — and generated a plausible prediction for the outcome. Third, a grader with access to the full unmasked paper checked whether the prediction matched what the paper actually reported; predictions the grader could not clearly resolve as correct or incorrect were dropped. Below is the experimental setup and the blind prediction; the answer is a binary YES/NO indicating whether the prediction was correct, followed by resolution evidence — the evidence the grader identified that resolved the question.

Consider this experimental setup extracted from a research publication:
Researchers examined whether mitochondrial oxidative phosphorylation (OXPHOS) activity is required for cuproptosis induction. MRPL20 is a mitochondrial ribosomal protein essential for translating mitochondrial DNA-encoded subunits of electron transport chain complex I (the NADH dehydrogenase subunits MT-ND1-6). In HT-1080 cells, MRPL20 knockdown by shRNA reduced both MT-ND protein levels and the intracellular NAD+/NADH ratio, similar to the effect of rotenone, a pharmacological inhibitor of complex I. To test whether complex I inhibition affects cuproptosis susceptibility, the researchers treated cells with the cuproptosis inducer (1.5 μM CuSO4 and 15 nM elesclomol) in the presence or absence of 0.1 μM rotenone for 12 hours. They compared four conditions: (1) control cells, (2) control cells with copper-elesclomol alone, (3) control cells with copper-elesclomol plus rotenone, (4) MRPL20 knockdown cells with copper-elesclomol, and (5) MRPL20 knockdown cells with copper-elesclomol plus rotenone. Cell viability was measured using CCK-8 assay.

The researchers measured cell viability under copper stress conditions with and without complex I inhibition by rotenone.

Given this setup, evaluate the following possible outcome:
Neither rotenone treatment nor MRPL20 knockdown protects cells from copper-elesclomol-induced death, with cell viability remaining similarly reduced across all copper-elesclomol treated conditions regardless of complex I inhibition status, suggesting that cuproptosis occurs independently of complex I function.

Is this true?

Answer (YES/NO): NO